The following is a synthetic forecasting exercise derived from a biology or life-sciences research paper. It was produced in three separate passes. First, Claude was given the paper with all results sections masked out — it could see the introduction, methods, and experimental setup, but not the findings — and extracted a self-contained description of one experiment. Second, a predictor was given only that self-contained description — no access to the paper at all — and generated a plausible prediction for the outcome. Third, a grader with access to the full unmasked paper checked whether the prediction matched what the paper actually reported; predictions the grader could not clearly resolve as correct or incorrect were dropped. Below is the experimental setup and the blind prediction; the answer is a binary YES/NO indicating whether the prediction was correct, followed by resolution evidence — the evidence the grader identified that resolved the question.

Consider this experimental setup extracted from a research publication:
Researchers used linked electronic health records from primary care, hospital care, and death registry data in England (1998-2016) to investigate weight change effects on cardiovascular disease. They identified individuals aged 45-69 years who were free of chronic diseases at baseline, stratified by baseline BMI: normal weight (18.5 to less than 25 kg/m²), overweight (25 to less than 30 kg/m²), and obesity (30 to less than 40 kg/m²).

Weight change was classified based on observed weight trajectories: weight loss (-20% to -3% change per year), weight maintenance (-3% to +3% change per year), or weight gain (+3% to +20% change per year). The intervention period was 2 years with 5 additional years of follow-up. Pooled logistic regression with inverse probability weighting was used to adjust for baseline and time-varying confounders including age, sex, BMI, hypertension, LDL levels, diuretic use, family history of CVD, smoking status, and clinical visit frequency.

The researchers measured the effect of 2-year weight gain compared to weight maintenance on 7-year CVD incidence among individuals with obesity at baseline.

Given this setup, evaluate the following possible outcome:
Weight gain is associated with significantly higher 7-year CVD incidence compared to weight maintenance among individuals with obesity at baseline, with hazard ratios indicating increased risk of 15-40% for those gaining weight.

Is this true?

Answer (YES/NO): YES